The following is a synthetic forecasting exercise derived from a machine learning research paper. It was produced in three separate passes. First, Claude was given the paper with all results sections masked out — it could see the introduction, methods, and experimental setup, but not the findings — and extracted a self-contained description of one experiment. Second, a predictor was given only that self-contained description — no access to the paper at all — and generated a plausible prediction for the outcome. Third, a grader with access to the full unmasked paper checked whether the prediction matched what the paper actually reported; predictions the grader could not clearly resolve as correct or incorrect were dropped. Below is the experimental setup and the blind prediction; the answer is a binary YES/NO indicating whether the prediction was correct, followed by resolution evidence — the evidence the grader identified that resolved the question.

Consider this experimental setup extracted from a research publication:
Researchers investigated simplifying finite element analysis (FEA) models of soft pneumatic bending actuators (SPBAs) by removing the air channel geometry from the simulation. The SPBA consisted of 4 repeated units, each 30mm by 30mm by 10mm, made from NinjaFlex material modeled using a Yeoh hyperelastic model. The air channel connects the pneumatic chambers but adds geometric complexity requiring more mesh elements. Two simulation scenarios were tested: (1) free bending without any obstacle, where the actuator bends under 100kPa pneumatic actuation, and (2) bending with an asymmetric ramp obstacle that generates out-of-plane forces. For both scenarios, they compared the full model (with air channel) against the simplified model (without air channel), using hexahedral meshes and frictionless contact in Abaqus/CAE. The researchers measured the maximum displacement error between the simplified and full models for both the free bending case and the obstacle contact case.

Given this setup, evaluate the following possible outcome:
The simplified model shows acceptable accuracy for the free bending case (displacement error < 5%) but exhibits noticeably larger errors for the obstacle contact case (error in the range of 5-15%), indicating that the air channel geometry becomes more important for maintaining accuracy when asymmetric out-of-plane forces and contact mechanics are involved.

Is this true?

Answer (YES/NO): NO